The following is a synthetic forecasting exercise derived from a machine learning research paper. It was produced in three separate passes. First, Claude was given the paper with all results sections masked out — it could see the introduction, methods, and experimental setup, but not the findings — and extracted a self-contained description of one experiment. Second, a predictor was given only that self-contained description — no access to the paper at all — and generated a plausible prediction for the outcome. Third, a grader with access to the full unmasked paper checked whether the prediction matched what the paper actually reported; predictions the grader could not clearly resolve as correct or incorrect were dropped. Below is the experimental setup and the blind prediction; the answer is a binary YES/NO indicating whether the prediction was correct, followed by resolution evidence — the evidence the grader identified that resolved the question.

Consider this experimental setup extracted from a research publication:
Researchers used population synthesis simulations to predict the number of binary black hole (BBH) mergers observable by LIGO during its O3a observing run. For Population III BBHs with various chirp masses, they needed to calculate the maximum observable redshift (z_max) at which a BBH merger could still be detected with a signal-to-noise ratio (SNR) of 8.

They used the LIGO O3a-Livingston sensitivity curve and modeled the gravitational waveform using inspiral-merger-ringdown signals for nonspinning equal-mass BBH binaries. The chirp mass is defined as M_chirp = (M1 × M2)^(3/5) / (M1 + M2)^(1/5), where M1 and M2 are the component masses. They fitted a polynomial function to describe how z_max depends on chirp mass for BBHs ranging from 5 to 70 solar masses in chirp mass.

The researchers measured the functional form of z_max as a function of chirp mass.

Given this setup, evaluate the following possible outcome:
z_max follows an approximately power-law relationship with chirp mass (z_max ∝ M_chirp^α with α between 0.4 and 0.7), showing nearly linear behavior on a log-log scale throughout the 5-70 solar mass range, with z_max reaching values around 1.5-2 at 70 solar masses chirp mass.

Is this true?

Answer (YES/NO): NO